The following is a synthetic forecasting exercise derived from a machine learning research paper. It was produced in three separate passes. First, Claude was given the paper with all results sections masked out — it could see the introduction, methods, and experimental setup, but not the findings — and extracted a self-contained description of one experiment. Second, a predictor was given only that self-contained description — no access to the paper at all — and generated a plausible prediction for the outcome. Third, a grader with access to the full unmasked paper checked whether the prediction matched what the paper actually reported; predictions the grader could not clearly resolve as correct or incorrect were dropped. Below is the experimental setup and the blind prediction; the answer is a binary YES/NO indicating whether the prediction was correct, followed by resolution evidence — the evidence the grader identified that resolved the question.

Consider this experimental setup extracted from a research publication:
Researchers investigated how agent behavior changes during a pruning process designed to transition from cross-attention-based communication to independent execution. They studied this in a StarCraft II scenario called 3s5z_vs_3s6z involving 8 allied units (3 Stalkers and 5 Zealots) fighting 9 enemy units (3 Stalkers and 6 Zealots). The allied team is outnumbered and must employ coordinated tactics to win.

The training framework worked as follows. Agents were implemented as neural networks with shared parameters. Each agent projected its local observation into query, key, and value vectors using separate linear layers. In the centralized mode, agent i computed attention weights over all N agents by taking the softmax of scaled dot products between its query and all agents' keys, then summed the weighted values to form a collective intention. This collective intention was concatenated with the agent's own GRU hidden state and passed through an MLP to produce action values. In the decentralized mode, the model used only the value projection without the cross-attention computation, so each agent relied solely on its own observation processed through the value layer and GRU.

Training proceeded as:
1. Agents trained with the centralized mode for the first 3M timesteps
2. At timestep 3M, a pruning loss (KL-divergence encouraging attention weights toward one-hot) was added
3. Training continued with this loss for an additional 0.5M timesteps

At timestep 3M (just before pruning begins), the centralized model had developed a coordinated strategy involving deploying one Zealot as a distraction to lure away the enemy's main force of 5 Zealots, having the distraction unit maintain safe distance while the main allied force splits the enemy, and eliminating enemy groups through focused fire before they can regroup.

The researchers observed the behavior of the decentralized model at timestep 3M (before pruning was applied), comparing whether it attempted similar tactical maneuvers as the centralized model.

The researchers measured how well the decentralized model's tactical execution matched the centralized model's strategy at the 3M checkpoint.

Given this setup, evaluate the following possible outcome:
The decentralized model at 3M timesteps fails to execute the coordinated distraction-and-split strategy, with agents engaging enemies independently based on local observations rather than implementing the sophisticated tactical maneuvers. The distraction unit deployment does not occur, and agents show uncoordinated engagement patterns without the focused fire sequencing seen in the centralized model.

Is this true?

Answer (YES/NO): NO